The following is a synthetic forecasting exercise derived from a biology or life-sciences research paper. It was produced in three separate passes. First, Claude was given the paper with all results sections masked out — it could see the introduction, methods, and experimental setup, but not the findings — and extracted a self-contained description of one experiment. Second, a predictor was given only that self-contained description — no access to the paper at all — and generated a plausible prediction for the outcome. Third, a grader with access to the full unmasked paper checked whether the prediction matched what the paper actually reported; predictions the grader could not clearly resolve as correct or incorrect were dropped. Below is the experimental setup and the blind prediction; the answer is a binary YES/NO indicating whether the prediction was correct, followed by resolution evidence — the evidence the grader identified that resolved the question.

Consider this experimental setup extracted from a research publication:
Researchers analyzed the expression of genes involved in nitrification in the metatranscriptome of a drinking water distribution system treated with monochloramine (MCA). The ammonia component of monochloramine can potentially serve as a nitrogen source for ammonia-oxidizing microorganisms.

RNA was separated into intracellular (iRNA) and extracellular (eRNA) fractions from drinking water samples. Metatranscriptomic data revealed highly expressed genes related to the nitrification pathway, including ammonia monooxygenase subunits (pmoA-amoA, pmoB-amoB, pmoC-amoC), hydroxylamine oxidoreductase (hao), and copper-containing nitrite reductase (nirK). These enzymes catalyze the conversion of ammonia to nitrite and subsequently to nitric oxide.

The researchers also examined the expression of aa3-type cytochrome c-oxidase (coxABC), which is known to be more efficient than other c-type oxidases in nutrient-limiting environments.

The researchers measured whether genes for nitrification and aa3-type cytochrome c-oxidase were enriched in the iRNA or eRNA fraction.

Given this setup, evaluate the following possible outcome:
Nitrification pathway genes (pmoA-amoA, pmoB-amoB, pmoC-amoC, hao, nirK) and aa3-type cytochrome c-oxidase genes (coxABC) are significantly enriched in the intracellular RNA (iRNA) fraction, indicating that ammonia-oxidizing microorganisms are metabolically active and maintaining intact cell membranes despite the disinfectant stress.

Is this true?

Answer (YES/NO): YES